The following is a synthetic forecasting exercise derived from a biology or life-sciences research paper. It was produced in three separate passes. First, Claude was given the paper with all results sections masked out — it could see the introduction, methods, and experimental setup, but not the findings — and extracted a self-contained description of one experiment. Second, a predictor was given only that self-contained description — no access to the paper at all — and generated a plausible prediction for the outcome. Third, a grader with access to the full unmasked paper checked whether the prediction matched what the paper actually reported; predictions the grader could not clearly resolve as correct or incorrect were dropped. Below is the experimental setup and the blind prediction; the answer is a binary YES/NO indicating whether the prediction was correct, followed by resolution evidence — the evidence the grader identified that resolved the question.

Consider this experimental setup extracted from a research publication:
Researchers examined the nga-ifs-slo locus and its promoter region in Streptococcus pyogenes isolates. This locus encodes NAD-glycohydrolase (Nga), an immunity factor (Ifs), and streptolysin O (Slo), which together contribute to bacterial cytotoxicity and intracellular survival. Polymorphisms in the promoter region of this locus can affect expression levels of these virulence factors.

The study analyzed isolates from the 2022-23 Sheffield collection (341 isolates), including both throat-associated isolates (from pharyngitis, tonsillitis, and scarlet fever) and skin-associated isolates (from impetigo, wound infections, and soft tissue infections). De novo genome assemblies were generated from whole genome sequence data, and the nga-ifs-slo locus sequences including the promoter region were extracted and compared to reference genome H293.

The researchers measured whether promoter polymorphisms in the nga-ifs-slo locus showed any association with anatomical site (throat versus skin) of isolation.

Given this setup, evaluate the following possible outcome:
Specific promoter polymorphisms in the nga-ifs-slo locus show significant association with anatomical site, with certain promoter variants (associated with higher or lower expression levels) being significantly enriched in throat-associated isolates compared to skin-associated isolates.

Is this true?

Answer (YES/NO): YES